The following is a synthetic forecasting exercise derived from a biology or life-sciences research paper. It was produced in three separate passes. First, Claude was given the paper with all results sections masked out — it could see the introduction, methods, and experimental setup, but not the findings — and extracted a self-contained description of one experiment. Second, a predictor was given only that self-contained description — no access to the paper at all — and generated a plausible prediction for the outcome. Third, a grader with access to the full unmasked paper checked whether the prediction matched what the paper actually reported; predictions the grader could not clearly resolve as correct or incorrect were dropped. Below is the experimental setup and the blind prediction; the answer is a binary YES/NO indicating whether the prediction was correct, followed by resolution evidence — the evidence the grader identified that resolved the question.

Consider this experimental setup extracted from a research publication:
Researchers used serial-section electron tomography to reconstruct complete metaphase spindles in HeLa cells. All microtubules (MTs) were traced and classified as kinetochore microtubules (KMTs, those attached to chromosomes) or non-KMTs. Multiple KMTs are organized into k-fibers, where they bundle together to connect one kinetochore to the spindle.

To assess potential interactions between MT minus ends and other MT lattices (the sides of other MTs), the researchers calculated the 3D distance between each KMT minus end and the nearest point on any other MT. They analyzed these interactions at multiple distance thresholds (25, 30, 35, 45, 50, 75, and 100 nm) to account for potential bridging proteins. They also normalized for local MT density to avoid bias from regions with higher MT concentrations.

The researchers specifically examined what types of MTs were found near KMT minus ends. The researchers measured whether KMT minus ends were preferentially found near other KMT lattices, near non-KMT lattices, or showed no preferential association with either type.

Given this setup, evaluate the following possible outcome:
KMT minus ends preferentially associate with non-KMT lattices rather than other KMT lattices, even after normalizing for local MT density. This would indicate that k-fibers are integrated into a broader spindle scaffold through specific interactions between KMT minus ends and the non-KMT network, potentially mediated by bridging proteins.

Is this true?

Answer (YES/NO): YES